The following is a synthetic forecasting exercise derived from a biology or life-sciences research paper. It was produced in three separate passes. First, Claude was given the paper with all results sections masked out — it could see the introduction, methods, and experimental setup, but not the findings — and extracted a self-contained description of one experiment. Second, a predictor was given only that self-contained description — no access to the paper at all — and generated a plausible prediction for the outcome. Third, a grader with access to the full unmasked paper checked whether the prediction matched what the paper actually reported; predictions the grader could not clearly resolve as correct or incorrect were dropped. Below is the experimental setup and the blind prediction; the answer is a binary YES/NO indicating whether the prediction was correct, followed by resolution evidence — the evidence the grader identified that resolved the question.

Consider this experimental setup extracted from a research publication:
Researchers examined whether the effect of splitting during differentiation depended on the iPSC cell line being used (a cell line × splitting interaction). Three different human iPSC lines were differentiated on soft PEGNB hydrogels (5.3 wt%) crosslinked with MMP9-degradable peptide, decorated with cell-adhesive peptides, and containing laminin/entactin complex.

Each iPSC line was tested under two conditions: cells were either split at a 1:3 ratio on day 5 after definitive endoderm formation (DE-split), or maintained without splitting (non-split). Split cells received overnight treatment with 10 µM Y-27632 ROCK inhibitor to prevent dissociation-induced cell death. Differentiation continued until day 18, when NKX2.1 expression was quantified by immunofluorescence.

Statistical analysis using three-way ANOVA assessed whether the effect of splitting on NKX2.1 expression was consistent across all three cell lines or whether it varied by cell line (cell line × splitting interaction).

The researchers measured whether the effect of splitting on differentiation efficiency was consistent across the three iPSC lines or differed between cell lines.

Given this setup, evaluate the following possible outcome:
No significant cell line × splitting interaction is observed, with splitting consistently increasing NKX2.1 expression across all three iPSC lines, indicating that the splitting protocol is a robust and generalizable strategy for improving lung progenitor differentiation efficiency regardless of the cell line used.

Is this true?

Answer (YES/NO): NO